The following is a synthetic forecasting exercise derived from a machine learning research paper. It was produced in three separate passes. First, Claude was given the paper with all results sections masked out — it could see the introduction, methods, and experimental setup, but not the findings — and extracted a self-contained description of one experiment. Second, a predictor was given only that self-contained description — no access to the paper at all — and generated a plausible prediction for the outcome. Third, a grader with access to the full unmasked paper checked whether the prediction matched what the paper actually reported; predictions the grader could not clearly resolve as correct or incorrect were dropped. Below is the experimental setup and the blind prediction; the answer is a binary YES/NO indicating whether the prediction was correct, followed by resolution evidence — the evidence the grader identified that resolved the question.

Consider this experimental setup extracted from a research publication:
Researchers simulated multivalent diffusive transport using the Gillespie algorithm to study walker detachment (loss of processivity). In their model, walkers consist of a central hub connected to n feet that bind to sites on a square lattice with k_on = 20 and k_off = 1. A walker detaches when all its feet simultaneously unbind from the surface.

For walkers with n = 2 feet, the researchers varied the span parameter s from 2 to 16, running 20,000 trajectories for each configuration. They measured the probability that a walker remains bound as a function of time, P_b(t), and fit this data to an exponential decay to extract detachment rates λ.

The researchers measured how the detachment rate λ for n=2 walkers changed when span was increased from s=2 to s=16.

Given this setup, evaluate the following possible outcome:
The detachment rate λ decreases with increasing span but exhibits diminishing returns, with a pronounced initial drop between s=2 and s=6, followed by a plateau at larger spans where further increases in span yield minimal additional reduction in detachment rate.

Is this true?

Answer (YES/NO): NO